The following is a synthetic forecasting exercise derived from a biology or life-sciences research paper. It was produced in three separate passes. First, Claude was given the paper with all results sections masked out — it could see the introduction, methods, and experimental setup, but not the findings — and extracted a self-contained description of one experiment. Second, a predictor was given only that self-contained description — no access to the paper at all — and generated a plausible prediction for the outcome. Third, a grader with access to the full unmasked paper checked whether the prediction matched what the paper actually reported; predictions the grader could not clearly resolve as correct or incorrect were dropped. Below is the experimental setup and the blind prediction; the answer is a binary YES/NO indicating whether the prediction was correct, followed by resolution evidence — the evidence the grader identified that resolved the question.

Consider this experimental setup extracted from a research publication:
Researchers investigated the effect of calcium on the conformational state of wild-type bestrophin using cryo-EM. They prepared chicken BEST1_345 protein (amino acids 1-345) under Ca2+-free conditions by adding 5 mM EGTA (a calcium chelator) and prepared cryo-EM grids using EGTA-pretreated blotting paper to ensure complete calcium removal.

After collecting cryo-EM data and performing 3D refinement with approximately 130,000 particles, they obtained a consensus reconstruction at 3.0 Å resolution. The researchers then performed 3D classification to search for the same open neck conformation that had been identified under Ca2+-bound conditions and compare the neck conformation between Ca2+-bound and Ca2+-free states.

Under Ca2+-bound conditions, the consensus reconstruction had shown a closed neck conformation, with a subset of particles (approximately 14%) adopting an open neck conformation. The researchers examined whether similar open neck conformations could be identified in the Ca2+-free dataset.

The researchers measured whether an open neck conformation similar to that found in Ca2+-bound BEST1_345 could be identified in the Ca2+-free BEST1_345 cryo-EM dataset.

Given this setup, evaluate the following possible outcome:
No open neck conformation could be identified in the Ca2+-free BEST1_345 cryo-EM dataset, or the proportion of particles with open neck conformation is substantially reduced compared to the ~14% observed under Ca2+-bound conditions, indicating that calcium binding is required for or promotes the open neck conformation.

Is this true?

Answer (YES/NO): YES